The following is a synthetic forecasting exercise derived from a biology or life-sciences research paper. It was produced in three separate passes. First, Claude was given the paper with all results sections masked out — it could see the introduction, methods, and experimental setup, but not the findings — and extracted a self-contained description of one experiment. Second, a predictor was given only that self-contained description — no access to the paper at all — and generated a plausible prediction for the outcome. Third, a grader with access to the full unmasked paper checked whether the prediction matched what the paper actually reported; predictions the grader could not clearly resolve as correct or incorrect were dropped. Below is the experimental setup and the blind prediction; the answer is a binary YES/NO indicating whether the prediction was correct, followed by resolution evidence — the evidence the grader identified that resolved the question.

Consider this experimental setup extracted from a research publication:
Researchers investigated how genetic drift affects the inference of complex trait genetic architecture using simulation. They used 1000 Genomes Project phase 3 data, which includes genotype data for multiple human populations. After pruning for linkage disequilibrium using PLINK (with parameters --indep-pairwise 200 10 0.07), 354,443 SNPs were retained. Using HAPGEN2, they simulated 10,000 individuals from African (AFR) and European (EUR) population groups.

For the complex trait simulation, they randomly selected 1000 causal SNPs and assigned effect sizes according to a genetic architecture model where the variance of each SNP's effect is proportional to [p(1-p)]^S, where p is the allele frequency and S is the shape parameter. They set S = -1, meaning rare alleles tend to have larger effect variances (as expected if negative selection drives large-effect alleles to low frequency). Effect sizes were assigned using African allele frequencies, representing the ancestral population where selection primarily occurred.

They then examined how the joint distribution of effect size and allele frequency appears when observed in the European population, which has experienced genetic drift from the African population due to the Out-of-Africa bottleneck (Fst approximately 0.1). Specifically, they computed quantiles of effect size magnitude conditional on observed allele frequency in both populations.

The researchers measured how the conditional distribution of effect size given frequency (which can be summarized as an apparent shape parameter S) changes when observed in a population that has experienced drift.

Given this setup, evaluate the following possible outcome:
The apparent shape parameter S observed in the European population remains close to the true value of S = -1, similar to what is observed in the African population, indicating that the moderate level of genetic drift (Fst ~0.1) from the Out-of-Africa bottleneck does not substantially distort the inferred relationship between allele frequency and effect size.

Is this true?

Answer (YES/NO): NO